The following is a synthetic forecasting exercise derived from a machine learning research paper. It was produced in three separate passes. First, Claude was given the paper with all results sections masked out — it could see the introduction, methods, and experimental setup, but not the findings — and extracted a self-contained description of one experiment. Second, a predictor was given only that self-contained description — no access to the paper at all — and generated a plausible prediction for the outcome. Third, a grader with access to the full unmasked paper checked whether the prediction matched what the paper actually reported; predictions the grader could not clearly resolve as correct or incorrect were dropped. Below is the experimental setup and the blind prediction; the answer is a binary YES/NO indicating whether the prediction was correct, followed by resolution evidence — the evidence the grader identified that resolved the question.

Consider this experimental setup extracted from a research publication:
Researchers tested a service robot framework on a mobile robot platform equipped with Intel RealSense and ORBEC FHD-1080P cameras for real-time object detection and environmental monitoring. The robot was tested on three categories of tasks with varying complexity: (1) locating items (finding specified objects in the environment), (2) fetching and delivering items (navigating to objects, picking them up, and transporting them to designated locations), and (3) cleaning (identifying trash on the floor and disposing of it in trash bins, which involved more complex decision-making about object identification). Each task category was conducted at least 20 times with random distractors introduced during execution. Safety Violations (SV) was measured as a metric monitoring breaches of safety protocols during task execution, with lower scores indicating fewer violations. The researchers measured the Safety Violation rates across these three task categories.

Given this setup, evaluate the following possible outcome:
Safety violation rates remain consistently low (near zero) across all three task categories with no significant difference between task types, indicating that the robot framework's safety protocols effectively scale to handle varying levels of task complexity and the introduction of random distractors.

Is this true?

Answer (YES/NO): NO